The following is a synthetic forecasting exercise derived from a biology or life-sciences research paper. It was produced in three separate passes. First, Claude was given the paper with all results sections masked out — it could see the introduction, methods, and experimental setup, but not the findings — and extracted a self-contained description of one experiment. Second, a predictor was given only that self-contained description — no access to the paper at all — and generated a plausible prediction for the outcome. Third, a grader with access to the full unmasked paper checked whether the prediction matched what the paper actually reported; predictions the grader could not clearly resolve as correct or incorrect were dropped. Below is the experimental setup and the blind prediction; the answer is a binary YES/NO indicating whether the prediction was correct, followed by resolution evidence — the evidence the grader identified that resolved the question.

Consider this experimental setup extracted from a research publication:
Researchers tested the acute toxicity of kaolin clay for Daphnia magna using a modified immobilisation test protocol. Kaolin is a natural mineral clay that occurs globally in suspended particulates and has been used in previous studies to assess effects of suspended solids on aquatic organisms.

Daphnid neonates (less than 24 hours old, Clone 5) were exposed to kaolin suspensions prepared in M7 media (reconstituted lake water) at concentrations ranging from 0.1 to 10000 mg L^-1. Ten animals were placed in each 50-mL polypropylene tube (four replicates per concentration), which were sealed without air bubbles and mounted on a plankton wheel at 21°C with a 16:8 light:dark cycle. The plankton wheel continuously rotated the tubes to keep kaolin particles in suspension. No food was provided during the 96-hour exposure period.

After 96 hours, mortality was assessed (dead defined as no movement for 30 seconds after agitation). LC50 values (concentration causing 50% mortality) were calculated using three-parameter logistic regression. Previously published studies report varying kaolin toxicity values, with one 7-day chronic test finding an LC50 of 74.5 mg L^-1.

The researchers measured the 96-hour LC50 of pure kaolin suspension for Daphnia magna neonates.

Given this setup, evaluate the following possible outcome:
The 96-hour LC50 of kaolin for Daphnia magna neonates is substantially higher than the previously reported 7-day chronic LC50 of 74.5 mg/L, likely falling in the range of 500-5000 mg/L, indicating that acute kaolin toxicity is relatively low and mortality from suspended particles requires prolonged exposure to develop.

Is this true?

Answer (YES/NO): NO